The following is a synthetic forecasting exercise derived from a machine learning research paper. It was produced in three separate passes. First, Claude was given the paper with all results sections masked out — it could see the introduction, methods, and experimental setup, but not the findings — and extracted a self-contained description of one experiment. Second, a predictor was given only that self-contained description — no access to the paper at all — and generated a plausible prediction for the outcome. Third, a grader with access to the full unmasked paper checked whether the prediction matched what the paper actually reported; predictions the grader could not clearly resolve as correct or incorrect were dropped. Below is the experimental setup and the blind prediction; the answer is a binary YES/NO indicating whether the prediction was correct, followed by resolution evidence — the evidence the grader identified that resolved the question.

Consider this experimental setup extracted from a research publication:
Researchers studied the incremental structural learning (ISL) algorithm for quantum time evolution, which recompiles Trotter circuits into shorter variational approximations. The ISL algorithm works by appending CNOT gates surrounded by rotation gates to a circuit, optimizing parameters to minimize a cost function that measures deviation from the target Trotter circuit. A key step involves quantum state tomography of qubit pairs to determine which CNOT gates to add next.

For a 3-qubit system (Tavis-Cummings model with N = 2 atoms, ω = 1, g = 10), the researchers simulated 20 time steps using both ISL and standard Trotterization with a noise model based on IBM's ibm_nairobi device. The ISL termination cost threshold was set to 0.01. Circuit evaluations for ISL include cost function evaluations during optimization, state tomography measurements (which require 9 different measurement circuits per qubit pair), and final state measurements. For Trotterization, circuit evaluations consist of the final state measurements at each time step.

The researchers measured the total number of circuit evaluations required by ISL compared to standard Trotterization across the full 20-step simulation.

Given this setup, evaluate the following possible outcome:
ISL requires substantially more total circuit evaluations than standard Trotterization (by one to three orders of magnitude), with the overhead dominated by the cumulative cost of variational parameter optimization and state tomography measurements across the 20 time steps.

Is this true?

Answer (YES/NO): YES